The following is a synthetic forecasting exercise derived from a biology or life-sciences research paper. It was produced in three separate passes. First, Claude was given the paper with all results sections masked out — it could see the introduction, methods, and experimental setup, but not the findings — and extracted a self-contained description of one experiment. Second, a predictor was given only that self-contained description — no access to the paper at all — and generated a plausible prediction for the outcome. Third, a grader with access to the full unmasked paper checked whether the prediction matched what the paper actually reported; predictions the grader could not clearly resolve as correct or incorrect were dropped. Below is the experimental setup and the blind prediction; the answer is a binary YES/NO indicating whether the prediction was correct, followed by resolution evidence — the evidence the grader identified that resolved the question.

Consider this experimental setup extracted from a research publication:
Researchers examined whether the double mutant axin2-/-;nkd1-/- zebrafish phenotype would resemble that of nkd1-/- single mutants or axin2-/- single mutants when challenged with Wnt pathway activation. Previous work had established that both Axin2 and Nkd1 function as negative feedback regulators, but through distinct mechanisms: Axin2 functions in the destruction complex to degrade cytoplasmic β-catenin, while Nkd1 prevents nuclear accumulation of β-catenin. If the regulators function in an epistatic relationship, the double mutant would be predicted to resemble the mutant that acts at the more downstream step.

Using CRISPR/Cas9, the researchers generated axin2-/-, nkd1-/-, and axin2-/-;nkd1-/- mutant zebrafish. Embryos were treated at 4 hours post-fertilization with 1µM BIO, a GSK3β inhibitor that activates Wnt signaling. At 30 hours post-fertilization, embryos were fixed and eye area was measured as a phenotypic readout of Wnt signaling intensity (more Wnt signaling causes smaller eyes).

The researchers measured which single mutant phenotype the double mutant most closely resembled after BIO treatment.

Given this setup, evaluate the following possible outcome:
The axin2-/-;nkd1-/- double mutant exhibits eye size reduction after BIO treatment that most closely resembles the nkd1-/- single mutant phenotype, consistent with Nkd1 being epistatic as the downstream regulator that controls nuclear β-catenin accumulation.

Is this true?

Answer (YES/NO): YES